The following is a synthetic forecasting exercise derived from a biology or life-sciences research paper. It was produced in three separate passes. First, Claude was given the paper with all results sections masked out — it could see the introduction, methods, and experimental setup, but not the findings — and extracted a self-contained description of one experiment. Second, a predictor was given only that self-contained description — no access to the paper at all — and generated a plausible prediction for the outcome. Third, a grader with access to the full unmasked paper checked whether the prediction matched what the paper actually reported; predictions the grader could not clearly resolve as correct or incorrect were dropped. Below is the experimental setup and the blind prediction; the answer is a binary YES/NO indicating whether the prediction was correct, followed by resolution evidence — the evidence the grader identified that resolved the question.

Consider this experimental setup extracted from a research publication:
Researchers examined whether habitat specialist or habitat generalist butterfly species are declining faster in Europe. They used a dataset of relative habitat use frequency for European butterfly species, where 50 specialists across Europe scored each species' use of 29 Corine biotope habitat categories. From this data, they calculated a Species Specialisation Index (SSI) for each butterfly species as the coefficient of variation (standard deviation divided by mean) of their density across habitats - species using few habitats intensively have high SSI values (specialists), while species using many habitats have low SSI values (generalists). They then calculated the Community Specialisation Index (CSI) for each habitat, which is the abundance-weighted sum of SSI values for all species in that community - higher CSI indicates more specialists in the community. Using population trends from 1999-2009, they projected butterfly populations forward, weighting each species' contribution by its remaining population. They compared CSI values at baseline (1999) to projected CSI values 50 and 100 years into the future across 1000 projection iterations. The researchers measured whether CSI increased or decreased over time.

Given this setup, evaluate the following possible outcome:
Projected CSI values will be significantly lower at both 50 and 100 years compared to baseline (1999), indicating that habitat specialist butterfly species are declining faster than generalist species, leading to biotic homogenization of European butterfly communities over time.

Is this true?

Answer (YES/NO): YES